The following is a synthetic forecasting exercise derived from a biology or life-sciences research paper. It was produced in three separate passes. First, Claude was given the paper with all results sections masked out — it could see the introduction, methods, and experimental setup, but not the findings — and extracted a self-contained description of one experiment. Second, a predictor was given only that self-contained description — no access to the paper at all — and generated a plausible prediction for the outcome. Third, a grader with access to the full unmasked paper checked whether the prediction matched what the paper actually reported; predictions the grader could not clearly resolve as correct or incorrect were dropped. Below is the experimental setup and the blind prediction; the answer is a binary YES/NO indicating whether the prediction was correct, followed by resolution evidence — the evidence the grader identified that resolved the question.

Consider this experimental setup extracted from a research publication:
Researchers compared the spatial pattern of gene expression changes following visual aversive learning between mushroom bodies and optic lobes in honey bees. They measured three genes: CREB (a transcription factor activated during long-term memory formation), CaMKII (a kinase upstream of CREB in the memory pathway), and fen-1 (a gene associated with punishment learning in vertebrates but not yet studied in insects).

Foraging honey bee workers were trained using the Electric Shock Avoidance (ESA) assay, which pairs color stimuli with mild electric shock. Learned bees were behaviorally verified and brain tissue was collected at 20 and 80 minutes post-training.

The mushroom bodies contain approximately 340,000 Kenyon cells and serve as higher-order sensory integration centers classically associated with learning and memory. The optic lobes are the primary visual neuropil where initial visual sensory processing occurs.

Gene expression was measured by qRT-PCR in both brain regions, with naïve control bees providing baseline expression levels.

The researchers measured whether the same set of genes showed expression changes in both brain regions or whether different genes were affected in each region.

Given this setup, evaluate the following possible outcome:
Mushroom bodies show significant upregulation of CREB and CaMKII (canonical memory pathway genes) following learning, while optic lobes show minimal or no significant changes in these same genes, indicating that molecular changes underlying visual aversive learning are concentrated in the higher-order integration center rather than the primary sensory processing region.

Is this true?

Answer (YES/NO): NO